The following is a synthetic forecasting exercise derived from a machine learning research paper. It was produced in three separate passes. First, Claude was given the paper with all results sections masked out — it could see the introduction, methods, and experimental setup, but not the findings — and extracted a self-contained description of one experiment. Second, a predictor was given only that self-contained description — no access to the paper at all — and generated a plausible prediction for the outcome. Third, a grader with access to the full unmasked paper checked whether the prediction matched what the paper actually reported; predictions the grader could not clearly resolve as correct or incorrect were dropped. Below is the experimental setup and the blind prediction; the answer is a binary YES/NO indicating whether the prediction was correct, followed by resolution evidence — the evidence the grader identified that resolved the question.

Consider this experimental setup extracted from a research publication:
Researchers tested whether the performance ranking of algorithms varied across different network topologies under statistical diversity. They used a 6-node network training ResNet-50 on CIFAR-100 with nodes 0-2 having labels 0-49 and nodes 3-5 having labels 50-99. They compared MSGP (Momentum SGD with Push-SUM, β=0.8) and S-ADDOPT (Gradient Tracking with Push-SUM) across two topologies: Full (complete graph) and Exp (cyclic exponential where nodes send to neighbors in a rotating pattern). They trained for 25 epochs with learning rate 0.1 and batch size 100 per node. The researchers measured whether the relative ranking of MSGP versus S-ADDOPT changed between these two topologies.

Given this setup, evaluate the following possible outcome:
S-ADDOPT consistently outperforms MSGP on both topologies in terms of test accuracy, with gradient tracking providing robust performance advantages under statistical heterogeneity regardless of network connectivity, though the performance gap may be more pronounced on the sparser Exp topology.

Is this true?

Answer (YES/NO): NO